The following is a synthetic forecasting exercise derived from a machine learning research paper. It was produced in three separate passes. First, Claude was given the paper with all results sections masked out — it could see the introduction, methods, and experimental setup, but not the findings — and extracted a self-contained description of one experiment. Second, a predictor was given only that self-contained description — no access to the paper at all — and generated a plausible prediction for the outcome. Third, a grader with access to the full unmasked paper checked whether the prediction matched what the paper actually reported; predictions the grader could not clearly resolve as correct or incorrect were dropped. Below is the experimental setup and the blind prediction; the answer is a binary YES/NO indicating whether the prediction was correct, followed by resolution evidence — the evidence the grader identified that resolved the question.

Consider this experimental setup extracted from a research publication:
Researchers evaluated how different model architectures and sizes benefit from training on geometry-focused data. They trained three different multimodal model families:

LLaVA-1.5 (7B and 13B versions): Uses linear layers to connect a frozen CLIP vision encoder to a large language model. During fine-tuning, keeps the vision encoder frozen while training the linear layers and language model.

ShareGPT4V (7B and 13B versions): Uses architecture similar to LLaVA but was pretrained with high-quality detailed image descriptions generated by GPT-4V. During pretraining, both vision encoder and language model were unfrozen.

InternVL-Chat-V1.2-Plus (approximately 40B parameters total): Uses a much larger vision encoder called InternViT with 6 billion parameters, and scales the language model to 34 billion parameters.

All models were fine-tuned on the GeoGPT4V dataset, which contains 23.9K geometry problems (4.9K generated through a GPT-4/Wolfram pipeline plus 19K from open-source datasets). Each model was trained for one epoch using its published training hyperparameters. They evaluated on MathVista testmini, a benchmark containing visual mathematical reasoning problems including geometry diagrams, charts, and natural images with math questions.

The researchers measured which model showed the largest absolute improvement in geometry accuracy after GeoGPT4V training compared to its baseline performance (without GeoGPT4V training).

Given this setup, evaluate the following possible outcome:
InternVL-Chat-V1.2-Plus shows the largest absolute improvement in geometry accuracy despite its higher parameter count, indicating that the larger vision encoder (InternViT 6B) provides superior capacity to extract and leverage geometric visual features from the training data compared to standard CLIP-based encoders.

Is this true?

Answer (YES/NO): NO